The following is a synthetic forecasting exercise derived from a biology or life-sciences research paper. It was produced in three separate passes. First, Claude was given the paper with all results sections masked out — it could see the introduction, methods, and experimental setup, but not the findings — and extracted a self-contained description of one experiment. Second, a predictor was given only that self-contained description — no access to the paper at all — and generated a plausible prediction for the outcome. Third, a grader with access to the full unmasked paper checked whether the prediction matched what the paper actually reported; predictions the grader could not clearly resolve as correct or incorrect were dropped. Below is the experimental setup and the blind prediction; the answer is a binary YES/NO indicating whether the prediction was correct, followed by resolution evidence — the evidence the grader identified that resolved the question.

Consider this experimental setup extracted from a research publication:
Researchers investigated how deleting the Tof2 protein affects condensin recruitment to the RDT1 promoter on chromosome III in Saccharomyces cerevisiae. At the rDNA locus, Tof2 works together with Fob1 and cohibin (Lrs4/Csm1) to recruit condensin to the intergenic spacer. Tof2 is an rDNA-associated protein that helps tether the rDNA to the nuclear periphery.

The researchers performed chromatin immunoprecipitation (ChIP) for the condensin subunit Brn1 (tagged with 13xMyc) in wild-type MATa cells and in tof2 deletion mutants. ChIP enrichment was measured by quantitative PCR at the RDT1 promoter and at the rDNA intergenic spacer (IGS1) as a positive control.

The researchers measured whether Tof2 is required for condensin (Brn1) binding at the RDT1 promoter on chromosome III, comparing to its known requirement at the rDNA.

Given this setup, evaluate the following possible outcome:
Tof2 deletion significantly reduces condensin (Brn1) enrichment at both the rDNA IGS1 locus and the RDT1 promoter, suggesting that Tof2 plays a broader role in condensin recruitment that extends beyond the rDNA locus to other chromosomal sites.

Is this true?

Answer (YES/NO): YES